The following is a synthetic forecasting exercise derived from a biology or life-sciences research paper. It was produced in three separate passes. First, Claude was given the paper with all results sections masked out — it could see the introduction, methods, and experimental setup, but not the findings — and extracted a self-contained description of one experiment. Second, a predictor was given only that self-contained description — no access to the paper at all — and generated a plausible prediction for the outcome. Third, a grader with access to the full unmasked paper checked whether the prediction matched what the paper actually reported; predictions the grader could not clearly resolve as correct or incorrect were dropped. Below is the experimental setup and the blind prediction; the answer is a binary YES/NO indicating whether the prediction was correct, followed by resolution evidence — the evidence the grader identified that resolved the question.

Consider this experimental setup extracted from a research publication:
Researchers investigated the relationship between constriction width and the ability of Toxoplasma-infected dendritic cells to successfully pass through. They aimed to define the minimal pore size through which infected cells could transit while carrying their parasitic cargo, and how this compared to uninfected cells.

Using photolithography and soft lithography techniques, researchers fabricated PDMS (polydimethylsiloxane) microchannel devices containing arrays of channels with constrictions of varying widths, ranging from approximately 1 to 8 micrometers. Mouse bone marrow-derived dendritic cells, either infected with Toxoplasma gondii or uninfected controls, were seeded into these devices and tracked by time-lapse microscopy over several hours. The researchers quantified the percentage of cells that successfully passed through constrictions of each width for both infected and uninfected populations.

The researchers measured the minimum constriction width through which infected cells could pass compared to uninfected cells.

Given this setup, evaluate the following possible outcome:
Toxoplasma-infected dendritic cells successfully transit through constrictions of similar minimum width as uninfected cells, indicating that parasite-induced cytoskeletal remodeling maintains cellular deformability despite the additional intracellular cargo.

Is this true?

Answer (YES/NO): YES